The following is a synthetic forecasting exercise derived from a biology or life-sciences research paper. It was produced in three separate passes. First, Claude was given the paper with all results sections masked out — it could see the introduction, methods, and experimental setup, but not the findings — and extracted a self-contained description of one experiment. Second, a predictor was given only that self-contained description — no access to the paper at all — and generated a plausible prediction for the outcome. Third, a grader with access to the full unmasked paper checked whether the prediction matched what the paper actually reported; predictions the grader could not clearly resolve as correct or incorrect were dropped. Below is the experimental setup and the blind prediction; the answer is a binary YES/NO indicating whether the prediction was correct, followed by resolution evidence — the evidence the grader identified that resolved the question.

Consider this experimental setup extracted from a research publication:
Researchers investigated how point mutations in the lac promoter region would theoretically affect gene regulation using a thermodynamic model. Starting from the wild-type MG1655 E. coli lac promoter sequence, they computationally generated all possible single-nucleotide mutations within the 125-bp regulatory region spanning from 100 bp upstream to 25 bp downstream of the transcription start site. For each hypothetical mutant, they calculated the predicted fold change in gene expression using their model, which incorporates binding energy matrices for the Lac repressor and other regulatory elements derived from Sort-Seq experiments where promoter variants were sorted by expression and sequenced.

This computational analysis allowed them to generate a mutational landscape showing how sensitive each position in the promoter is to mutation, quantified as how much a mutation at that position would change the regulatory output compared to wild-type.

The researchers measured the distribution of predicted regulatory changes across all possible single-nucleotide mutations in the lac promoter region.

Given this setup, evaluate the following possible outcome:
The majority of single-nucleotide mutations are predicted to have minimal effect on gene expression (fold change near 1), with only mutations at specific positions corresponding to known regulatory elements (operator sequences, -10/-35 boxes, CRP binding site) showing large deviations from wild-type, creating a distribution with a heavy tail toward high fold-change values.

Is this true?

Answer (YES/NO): YES